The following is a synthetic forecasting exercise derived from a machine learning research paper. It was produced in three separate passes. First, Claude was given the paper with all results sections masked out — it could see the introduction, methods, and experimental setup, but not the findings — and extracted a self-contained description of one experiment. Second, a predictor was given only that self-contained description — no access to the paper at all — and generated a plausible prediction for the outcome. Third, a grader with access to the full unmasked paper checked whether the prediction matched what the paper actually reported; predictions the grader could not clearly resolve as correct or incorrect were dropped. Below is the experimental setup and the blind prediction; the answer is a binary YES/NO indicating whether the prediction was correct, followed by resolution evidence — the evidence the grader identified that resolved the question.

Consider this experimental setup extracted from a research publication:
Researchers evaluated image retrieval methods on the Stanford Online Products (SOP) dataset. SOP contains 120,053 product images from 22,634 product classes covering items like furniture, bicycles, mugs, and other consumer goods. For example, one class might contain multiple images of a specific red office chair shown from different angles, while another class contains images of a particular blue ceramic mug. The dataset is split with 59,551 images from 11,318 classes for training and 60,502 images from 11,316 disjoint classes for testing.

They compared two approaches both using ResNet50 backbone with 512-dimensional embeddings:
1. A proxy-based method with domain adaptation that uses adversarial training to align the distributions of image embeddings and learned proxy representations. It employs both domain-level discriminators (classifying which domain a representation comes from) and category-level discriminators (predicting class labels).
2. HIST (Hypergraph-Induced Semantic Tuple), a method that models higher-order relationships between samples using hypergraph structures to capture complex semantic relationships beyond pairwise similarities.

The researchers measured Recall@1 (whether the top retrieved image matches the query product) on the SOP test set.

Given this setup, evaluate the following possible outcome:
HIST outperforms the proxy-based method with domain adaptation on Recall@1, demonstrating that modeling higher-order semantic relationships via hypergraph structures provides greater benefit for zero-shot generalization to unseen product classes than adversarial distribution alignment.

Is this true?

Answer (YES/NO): YES